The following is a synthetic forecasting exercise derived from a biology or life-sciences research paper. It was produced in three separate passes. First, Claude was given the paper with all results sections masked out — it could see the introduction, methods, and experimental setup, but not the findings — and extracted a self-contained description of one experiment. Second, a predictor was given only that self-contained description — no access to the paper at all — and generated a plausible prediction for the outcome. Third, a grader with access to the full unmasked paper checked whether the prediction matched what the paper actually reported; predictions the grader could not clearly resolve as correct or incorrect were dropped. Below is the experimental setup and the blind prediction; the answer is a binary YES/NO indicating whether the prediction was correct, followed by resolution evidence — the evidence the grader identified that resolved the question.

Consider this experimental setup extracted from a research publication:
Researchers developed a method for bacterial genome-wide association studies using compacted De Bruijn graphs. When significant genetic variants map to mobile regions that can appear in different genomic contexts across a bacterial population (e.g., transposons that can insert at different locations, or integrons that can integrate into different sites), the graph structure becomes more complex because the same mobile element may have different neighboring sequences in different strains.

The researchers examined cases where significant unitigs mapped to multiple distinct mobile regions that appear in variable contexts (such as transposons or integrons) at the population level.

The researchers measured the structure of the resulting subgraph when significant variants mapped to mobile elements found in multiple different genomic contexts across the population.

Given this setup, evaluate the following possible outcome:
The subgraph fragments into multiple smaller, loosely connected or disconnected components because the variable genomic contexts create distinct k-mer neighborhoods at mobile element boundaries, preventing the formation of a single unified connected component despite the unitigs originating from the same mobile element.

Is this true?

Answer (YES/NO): NO